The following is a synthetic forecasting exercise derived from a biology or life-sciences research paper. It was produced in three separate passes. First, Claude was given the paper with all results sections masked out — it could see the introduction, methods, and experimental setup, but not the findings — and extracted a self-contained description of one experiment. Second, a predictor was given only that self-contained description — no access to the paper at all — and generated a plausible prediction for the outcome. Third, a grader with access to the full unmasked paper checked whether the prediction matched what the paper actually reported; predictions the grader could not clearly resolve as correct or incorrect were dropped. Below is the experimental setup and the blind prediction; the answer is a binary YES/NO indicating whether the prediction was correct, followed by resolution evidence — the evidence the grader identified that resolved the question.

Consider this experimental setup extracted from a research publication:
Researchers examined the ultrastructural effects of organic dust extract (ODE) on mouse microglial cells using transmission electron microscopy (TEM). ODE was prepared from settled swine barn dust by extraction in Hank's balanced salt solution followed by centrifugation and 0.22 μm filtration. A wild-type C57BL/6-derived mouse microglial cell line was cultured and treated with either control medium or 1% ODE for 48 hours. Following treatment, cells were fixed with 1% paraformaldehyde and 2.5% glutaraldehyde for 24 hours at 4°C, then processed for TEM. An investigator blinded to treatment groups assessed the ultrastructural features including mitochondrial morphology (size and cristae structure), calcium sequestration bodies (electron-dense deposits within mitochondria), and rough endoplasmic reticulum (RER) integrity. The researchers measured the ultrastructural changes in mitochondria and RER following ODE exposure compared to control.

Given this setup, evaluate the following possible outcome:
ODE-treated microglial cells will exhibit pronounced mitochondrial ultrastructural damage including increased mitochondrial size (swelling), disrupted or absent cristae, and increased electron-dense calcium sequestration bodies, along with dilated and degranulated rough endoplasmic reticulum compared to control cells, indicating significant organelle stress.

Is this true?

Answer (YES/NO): NO